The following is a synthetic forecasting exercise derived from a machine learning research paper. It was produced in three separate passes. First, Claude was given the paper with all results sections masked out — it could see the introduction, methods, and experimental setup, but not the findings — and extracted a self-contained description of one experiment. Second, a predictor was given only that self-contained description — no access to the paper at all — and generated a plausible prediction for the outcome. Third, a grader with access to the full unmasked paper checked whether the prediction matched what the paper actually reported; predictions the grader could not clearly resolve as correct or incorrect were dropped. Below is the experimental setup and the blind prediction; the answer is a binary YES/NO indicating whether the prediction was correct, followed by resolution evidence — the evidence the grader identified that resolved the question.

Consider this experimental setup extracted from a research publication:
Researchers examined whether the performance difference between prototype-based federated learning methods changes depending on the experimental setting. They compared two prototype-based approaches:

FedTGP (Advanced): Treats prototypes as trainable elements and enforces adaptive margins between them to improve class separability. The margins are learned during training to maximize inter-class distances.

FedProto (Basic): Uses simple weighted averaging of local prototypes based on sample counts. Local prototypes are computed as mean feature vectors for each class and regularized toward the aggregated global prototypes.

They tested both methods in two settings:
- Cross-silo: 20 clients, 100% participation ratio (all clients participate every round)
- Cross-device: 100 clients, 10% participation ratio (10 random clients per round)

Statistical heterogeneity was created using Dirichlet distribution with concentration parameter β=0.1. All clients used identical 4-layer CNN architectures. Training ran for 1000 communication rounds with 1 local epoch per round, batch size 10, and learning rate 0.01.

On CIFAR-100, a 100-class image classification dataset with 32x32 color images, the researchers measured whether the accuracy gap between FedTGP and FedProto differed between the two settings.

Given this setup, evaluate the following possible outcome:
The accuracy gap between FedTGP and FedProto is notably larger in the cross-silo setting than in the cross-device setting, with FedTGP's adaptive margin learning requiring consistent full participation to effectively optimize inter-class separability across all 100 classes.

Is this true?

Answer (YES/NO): NO